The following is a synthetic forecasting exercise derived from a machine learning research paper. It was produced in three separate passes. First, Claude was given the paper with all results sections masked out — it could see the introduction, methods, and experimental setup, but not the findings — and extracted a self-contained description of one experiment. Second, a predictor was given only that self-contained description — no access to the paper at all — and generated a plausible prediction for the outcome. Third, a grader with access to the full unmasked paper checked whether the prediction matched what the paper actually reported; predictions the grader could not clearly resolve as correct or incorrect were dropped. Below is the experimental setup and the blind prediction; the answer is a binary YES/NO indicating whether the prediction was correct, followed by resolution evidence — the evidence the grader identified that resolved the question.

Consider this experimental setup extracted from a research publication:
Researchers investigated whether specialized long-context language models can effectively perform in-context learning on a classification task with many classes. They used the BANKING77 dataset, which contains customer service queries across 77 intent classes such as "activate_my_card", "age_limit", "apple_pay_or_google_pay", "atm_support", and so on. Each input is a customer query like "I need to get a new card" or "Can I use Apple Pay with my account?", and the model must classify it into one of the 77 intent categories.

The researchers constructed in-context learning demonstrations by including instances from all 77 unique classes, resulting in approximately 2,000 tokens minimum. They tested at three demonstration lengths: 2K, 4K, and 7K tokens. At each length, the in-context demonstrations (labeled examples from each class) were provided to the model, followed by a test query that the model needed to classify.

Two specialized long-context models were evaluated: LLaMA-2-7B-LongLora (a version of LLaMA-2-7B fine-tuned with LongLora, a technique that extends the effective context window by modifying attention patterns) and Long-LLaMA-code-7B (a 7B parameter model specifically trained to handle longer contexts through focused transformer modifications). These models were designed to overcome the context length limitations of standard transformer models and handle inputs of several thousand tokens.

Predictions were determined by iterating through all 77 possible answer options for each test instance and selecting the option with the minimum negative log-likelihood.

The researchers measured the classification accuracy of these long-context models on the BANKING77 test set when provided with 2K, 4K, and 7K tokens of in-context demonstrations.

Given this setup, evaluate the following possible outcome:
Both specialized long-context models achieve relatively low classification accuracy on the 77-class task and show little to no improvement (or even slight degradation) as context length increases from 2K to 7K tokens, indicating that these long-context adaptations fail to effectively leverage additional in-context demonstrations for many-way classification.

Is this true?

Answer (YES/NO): YES